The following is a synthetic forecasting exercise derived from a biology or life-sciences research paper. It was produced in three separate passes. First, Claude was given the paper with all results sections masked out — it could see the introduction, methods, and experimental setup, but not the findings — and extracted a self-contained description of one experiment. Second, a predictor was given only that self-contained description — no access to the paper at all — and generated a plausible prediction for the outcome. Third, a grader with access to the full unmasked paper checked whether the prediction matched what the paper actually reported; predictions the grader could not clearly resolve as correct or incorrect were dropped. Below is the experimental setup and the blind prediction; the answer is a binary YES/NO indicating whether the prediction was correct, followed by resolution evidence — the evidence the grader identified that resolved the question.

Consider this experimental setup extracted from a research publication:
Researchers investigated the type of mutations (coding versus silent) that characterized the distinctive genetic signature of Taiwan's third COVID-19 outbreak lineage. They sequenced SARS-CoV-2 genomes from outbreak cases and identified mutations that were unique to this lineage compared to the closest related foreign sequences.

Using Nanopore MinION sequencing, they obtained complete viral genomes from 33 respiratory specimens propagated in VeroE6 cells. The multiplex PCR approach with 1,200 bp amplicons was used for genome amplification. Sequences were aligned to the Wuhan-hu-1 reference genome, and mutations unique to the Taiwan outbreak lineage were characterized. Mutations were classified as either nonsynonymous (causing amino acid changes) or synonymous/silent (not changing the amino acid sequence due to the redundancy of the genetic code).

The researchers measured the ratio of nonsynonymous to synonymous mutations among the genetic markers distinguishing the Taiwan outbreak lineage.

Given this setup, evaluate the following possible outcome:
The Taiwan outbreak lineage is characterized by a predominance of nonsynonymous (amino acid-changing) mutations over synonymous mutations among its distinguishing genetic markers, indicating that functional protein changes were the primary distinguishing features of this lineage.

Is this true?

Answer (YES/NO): NO